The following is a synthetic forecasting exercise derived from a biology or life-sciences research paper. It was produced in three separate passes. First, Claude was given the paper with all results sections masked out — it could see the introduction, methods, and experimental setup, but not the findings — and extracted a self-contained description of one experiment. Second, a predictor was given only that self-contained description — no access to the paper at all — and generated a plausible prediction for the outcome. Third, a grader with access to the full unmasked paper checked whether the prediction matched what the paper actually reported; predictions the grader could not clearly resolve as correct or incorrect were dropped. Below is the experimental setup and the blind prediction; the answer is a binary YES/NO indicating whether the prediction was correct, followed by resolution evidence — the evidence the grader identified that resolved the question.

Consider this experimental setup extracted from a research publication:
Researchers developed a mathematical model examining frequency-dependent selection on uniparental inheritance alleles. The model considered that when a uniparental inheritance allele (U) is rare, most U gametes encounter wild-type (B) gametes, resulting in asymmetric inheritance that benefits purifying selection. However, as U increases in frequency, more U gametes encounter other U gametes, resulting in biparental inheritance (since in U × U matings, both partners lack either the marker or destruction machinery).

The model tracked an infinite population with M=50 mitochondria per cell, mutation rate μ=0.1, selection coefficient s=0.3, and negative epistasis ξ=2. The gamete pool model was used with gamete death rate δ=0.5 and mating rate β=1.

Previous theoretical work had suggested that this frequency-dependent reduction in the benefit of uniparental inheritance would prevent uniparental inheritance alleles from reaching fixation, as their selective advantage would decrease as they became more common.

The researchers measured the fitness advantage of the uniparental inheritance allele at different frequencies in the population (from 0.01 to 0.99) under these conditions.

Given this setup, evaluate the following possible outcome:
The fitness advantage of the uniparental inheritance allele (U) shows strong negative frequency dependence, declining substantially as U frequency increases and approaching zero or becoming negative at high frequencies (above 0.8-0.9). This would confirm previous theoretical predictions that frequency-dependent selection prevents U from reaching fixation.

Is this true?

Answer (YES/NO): NO